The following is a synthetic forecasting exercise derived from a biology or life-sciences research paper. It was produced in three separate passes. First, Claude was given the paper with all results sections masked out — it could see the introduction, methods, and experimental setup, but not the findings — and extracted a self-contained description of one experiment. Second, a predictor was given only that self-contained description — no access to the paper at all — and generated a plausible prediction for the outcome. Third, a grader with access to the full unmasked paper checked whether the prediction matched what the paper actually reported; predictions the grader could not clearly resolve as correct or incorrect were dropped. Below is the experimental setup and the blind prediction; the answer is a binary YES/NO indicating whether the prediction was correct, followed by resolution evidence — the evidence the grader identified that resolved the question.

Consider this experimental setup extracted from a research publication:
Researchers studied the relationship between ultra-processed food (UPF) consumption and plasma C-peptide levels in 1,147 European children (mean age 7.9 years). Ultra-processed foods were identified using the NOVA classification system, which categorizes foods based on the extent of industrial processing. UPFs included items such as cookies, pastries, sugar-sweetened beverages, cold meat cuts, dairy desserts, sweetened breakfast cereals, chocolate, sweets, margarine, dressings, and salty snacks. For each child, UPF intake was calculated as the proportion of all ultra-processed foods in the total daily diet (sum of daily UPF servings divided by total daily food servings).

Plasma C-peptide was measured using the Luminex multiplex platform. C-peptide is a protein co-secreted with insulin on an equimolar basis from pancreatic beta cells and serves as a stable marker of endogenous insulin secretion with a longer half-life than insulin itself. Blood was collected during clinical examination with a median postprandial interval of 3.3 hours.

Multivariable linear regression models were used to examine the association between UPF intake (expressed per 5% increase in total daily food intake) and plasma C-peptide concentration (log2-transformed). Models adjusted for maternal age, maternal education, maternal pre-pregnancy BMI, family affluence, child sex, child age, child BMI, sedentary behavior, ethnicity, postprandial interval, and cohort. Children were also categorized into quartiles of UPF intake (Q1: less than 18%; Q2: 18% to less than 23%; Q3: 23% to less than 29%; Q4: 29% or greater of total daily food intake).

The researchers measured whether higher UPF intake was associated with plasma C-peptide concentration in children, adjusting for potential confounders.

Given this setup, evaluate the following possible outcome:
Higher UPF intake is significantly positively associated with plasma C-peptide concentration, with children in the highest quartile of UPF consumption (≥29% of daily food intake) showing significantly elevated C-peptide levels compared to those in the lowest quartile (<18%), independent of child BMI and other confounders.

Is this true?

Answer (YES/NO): YES